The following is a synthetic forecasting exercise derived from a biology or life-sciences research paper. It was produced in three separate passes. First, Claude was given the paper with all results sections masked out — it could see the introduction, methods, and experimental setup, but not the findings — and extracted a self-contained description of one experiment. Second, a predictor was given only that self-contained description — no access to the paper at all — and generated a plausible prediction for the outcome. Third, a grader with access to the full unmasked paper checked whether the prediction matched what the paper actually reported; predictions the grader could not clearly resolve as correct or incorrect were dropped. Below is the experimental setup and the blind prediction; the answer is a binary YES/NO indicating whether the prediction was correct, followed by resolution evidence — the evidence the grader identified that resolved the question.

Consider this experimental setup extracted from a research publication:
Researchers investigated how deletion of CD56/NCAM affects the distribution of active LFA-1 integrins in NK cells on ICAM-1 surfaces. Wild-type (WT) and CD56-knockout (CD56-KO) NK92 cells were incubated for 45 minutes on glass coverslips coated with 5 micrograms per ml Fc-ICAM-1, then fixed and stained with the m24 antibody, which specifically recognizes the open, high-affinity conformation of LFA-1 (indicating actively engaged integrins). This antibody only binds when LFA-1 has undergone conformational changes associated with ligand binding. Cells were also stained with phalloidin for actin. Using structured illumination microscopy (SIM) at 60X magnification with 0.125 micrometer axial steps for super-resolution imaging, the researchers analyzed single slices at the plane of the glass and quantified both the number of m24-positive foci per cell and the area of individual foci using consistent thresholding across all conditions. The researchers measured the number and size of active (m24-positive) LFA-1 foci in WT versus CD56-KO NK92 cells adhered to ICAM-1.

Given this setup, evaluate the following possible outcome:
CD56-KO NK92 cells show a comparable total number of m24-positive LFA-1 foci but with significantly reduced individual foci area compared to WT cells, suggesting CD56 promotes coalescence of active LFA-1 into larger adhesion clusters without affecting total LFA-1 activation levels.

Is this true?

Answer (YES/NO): NO